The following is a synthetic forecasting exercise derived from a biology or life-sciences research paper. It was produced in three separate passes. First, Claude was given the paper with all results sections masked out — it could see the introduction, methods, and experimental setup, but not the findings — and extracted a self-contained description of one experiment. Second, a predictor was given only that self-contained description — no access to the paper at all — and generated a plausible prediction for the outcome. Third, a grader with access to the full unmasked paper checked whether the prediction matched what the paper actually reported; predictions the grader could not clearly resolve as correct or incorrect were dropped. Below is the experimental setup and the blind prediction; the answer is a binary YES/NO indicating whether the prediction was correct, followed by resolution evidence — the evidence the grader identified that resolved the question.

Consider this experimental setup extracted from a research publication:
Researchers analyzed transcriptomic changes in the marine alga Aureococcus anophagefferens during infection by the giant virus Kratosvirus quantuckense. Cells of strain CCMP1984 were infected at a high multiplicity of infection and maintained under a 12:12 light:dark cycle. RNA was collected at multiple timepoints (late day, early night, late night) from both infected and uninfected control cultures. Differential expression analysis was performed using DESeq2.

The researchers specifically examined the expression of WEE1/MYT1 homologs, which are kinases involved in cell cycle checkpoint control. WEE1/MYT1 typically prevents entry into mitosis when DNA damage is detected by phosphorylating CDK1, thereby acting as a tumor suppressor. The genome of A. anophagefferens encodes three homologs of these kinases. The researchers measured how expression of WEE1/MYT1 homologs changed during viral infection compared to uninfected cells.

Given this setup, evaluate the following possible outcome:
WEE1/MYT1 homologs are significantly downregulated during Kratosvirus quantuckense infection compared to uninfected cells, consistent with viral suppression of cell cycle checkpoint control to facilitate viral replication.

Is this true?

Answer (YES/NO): YES